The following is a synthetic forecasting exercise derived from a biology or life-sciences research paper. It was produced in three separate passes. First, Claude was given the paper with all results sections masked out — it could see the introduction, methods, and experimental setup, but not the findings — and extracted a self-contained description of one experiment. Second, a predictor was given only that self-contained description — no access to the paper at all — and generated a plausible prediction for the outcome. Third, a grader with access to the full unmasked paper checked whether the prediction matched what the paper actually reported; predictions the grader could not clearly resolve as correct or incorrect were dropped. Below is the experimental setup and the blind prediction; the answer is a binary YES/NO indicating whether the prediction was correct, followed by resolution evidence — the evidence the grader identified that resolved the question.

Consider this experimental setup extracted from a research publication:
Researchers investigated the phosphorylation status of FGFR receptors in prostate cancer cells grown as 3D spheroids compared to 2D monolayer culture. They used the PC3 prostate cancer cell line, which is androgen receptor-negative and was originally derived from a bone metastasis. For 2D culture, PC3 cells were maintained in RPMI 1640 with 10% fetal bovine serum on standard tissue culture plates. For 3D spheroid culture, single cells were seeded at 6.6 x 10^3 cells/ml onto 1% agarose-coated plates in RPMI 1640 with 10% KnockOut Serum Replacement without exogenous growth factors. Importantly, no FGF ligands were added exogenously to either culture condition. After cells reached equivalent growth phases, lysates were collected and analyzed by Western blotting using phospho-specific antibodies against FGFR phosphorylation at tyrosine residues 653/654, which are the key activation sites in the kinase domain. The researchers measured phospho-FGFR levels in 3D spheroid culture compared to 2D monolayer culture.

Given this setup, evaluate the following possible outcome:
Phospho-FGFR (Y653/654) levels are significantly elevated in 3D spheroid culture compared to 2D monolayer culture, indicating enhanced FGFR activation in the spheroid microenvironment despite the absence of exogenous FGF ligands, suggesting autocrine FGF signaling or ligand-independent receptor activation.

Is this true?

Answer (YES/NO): YES